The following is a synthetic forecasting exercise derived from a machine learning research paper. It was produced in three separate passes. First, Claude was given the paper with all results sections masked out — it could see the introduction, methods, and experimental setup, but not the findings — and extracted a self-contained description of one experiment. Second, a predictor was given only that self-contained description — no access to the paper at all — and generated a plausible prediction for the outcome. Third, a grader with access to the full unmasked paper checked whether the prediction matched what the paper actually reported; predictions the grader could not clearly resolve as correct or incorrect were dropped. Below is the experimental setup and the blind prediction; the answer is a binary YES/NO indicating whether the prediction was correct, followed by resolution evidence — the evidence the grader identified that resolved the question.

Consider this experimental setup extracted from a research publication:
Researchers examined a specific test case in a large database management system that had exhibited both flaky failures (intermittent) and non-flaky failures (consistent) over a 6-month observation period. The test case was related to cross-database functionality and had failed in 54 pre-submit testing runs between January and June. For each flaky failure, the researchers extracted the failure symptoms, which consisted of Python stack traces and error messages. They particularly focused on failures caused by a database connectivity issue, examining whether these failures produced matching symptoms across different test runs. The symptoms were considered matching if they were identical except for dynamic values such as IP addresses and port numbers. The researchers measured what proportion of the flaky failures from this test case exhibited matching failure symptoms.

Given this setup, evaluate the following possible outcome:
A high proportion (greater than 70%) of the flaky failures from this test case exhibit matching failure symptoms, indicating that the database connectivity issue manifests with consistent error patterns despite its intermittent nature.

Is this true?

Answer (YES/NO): YES